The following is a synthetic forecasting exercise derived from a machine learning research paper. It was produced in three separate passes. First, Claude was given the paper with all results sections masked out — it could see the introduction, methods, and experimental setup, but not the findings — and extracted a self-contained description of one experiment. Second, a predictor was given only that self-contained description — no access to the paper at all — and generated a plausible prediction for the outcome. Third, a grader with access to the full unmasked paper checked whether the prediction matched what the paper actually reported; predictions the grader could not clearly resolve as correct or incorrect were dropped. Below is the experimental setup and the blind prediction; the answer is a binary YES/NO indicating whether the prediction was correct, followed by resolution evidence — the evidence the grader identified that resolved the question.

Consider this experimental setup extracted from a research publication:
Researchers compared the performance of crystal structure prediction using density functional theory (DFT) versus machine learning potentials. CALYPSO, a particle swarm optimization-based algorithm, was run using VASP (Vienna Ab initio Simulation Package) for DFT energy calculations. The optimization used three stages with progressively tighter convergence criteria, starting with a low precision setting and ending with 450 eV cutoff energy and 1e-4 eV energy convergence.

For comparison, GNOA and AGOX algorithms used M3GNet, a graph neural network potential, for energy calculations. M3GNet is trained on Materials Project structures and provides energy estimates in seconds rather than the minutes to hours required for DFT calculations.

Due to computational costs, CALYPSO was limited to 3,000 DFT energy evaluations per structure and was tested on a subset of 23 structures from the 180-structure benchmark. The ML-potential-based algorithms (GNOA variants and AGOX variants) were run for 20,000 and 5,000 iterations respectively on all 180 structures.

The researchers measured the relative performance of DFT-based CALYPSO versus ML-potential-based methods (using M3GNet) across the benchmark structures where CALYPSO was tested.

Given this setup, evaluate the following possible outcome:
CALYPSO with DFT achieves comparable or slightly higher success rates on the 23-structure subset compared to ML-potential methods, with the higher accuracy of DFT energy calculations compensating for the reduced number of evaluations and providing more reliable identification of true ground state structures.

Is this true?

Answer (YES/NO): NO